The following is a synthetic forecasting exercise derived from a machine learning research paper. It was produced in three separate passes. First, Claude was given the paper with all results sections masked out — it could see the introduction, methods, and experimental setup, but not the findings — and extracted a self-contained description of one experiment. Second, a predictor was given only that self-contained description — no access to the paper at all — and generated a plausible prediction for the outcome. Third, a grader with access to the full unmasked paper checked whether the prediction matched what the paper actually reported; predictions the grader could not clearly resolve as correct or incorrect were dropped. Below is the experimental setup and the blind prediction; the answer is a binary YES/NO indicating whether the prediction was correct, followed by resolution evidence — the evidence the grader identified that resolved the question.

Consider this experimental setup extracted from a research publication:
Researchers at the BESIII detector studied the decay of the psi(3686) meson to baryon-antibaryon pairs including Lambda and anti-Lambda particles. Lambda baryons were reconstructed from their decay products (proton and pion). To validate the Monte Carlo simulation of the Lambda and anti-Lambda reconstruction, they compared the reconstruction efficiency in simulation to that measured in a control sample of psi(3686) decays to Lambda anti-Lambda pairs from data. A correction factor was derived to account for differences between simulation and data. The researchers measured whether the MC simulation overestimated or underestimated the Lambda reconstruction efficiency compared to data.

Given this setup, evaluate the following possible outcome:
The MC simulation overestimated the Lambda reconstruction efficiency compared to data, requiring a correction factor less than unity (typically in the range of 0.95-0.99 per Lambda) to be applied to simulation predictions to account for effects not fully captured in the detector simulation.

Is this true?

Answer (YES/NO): YES